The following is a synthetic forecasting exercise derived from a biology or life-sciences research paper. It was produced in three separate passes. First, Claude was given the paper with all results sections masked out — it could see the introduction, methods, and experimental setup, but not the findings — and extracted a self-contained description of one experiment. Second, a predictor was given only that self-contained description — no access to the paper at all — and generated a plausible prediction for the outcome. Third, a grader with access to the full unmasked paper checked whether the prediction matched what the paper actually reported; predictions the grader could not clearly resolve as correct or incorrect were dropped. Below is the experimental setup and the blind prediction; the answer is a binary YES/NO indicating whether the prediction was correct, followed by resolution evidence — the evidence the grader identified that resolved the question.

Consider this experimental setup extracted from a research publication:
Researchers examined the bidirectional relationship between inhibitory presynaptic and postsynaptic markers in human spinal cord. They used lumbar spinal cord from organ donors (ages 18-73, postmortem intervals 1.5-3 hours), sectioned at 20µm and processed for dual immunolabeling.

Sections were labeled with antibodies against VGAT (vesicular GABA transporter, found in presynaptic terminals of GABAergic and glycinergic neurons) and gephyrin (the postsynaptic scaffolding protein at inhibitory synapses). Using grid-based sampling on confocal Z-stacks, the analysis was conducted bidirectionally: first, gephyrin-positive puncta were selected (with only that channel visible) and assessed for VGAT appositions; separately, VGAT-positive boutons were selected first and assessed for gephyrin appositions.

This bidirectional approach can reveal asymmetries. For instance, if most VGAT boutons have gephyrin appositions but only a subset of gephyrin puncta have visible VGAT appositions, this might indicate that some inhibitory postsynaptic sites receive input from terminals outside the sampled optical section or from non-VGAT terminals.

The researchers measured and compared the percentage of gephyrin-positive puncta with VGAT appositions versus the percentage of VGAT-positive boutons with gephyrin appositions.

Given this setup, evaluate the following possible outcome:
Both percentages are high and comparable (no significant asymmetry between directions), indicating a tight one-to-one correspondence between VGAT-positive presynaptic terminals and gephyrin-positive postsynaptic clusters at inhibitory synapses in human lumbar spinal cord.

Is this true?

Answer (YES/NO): YES